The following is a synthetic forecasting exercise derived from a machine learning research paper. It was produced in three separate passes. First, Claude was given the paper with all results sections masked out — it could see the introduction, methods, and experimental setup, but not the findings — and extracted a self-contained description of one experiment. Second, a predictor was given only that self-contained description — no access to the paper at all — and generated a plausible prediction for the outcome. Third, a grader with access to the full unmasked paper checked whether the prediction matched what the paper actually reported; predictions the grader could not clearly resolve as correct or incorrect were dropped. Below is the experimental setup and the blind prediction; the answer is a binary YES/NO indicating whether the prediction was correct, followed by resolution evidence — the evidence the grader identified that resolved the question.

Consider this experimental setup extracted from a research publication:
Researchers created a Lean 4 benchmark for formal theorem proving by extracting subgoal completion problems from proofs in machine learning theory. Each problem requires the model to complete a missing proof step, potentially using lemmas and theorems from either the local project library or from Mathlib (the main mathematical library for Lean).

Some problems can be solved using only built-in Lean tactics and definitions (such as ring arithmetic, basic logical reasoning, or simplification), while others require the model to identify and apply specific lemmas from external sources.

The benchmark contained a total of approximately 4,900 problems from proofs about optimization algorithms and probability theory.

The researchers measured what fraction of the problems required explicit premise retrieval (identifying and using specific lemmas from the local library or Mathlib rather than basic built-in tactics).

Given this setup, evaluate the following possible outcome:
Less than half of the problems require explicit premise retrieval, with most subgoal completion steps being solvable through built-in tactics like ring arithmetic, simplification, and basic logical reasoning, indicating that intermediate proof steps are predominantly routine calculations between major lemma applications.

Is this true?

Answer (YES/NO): YES